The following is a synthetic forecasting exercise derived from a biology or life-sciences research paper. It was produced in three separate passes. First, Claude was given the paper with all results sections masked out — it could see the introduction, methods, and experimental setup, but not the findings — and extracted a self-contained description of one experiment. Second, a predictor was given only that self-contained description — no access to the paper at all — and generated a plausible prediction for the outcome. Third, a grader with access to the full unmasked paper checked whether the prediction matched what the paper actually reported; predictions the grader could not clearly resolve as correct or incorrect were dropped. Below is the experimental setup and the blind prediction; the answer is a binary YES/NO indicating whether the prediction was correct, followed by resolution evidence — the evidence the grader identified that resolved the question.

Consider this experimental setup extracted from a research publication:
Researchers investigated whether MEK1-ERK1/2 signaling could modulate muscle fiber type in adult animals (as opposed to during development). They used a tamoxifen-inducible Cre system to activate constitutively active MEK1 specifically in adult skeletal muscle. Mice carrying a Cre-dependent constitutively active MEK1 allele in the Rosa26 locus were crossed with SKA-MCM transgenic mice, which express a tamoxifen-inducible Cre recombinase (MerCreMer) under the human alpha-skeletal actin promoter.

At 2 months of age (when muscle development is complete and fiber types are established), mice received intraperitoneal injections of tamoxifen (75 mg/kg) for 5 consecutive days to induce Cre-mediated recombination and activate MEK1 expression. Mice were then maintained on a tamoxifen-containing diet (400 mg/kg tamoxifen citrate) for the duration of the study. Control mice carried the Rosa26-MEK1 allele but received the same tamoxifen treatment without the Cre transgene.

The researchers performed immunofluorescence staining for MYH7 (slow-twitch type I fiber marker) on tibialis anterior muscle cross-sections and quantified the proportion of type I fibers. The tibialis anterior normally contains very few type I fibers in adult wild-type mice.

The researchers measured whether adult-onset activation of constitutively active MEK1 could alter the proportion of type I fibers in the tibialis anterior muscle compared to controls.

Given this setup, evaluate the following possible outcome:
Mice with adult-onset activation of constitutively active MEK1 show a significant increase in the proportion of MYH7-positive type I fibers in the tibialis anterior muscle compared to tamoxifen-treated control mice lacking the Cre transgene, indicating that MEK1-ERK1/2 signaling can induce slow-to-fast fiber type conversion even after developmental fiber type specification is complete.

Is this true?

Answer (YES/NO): NO